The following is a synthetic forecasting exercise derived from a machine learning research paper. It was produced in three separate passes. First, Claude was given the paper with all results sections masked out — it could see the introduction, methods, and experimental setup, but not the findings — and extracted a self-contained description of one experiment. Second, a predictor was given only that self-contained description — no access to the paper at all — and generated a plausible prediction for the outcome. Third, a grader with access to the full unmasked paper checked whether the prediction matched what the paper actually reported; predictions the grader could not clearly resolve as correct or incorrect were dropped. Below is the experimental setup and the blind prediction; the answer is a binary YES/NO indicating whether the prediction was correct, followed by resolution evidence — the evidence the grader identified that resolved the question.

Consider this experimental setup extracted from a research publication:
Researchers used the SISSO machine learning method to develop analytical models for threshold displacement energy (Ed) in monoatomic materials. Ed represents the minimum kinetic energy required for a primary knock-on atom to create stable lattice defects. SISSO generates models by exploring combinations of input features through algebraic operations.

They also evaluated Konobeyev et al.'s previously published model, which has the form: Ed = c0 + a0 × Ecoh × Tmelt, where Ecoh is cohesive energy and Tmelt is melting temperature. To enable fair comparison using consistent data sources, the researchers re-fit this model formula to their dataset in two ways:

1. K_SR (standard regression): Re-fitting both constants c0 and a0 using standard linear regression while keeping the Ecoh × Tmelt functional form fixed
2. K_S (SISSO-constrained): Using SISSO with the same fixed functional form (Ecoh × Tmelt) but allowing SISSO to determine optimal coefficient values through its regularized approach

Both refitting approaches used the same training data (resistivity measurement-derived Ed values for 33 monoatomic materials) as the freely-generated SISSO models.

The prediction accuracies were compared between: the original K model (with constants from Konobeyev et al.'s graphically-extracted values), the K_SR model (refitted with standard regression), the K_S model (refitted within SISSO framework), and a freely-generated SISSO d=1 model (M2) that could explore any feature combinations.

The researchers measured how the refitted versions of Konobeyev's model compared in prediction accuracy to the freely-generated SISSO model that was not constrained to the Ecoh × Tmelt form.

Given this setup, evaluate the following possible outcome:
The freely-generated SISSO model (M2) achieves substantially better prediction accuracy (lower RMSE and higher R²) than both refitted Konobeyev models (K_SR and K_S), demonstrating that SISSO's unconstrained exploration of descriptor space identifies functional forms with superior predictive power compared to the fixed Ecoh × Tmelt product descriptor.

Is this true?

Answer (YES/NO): NO